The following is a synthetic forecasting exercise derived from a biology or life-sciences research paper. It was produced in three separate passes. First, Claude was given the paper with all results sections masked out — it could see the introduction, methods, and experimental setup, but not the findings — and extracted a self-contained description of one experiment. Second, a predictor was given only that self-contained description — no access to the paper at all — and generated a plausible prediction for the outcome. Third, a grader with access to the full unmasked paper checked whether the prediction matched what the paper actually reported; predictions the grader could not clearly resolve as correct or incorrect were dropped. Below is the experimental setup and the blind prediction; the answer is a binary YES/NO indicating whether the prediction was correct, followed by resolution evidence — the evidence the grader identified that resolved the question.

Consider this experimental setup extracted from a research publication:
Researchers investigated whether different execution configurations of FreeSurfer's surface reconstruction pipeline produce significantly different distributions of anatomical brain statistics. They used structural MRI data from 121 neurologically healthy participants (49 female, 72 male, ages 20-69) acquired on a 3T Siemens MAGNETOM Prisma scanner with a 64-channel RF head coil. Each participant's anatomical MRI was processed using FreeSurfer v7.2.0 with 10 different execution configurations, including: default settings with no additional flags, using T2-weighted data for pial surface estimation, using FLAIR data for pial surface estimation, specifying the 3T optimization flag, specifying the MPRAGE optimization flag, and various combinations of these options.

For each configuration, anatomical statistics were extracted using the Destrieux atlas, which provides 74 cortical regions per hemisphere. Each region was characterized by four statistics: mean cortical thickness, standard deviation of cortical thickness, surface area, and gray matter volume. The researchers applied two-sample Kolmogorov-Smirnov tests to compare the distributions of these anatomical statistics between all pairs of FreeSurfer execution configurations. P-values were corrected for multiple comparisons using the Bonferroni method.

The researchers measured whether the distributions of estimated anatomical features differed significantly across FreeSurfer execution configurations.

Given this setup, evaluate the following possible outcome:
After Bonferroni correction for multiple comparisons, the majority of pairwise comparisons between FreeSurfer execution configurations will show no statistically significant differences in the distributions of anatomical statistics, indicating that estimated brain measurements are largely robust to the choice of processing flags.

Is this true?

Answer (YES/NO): NO